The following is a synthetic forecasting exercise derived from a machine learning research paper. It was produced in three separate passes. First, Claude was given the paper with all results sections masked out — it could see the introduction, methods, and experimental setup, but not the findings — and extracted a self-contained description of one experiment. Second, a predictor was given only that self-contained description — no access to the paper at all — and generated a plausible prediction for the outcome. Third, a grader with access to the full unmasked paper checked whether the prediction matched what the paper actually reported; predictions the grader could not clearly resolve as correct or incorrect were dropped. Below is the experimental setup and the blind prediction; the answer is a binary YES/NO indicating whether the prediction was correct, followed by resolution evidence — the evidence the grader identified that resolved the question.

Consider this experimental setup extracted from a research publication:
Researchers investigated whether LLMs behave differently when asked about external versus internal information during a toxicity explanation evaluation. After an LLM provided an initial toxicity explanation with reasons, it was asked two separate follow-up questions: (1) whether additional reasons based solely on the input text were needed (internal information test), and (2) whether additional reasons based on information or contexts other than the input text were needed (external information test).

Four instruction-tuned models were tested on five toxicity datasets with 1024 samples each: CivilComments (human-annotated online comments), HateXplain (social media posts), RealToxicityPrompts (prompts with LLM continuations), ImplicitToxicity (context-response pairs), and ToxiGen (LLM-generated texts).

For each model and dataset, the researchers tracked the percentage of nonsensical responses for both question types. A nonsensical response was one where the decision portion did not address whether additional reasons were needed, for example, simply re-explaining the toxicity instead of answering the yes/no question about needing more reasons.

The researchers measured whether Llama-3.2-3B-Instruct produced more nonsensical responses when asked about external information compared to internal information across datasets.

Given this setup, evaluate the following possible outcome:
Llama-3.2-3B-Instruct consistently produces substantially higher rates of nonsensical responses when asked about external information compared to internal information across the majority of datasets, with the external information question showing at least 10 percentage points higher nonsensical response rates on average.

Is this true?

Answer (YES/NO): YES